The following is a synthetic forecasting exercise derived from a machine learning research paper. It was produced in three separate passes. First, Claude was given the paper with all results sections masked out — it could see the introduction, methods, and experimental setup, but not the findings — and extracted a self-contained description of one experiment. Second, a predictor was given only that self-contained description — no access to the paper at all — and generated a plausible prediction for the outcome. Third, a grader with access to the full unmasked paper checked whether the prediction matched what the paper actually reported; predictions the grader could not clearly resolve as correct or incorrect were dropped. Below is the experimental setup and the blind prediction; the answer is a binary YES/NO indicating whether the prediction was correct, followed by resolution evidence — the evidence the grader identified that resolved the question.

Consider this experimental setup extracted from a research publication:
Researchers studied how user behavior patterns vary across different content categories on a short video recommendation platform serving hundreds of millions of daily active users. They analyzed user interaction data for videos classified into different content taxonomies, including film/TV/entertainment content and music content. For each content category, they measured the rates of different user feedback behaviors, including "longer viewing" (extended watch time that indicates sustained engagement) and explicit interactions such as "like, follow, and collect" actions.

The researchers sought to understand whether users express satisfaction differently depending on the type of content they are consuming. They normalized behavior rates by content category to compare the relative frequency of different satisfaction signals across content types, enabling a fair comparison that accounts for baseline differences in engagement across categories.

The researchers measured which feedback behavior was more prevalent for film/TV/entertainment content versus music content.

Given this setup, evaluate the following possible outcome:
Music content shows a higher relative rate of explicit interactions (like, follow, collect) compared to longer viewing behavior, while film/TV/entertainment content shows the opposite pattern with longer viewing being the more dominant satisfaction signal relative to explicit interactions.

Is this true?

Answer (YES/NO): YES